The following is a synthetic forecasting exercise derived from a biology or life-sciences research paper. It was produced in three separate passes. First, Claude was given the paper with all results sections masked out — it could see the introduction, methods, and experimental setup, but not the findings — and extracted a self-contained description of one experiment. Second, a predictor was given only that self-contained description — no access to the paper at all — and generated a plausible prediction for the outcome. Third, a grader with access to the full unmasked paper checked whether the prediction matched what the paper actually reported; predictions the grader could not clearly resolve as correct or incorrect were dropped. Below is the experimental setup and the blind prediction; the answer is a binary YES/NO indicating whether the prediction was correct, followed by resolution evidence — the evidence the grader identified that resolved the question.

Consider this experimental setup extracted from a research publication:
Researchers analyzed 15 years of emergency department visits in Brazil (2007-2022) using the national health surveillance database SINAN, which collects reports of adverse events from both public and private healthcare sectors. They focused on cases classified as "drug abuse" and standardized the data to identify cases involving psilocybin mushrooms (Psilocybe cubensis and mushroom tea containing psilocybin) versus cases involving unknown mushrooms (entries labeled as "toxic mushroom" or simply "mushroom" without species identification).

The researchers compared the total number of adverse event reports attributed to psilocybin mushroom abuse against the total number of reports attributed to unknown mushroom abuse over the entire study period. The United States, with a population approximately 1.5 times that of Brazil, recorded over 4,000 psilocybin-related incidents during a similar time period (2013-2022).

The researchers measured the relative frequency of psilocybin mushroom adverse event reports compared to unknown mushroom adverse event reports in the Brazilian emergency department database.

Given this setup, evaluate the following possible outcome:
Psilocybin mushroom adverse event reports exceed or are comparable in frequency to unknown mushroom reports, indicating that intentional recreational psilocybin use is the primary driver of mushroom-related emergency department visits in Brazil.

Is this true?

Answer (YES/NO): NO